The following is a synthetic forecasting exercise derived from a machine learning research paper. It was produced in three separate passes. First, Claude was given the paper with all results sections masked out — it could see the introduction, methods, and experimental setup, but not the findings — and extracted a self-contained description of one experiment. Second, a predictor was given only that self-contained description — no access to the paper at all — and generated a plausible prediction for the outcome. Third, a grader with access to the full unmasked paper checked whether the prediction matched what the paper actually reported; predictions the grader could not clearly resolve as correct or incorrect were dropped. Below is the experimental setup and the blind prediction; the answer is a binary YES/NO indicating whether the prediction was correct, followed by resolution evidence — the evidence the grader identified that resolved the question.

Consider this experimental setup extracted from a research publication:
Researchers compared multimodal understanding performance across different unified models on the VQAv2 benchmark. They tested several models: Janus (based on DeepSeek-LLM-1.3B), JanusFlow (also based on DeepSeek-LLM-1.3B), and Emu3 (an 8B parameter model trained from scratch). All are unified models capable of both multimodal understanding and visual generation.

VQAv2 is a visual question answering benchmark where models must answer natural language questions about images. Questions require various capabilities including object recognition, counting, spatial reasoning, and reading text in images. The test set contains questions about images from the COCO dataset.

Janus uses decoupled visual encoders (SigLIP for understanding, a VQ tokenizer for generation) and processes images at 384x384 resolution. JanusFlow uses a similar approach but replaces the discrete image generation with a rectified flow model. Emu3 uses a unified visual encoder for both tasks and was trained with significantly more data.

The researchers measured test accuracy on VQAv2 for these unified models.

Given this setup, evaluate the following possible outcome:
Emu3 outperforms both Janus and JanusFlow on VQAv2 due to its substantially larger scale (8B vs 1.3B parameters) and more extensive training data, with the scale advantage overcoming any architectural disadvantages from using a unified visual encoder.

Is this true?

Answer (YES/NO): NO